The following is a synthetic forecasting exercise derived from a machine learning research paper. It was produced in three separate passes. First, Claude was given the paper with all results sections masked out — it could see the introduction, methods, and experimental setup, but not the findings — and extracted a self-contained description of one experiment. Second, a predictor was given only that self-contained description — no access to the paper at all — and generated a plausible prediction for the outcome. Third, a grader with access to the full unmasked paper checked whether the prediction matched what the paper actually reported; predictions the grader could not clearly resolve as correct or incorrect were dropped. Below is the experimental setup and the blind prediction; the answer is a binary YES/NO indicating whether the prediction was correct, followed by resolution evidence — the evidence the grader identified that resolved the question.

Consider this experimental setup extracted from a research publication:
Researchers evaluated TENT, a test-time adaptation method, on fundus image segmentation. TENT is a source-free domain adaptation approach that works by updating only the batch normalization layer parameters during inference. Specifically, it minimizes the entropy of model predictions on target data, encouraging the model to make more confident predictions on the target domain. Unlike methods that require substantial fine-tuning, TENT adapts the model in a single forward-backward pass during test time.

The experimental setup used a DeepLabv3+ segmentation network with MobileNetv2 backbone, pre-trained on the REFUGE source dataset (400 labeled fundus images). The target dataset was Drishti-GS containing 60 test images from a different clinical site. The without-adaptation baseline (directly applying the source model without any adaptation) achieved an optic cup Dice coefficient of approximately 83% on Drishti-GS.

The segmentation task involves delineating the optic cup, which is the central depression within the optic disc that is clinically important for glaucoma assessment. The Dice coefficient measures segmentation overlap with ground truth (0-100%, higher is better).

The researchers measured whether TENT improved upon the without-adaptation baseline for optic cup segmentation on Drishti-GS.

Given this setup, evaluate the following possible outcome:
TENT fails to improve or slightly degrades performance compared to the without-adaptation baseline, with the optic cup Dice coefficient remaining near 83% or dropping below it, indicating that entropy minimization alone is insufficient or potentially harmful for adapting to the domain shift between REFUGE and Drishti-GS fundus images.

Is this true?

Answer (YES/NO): YES